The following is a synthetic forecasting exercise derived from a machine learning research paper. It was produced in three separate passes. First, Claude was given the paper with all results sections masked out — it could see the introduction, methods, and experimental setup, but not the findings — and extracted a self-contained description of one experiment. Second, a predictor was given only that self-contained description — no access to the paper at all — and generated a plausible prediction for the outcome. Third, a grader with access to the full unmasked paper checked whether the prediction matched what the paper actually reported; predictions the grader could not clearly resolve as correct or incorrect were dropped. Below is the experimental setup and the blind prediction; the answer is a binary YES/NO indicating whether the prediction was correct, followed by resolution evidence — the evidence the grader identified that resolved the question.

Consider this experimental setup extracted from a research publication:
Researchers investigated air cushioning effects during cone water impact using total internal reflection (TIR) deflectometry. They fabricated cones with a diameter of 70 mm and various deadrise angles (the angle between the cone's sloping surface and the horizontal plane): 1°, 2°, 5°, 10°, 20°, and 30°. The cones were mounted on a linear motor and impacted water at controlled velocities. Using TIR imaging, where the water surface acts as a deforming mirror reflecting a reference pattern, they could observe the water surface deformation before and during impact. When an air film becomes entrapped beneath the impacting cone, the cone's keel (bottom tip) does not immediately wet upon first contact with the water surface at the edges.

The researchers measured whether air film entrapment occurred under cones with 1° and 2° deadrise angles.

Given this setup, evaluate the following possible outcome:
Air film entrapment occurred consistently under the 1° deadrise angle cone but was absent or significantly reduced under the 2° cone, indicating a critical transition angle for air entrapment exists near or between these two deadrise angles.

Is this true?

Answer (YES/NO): YES